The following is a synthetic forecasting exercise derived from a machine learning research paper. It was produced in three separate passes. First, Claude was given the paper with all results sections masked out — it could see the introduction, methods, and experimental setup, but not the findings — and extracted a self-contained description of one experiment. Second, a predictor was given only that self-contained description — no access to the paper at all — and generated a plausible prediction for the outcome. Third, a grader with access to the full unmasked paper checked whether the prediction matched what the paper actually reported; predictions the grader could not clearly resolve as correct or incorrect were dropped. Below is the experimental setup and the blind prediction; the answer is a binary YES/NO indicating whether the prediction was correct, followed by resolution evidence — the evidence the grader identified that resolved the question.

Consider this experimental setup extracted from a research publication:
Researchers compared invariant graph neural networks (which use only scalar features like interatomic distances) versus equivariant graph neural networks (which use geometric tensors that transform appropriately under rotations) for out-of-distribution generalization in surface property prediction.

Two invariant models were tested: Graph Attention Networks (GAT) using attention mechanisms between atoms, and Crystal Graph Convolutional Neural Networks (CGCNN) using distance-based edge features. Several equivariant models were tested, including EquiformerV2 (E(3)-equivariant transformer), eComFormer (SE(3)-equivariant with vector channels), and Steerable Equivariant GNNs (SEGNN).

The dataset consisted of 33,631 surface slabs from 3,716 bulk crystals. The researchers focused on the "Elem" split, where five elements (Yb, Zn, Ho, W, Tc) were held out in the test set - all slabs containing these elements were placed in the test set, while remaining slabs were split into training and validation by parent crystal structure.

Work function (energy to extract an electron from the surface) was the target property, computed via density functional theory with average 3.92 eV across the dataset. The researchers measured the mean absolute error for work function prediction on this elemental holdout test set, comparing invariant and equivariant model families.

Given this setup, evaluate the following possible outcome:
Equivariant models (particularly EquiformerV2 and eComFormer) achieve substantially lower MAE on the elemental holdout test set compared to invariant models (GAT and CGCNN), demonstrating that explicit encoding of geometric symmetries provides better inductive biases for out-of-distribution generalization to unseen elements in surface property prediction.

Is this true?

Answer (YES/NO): YES